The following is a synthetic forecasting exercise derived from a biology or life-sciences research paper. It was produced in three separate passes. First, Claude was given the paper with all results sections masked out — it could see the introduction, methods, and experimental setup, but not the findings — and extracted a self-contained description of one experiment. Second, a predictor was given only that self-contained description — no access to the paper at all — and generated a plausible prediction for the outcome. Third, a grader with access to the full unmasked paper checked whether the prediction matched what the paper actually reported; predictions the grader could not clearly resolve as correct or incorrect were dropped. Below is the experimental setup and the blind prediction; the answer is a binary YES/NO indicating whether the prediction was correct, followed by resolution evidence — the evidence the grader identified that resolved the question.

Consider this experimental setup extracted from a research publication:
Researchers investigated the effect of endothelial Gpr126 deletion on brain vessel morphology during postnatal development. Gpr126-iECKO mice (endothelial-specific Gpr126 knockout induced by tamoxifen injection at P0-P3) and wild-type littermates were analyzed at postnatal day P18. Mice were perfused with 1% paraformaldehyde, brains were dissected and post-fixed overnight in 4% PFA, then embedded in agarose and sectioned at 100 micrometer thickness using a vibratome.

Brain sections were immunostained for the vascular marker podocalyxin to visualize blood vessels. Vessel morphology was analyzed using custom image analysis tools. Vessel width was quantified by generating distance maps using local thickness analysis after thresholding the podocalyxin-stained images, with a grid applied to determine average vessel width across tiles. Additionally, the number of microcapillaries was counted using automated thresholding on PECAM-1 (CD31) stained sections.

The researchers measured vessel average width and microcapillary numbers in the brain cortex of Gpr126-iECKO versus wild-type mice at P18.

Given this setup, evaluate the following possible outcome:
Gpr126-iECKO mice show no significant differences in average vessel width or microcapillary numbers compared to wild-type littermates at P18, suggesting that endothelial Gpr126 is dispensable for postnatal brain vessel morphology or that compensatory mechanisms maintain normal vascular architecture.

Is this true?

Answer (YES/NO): NO